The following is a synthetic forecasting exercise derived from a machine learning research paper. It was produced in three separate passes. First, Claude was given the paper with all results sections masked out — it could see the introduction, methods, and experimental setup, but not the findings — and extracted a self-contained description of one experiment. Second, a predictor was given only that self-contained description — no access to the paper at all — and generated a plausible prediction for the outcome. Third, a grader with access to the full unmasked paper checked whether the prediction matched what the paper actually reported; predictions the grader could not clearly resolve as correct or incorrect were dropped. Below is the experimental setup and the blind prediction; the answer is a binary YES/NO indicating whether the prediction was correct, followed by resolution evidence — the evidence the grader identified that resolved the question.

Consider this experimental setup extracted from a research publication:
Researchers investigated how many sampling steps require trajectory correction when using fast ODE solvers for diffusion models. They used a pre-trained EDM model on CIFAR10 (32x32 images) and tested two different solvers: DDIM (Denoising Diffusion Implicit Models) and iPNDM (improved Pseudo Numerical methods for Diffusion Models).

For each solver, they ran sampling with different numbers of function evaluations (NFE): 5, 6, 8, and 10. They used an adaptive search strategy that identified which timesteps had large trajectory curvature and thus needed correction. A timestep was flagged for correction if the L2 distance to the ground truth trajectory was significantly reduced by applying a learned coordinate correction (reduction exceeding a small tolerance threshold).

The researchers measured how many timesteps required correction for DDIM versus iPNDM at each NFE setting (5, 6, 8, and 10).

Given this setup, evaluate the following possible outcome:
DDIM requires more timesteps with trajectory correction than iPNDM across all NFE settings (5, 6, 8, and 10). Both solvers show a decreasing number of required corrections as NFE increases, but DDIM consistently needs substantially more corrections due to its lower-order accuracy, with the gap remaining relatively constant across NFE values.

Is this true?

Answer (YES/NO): NO